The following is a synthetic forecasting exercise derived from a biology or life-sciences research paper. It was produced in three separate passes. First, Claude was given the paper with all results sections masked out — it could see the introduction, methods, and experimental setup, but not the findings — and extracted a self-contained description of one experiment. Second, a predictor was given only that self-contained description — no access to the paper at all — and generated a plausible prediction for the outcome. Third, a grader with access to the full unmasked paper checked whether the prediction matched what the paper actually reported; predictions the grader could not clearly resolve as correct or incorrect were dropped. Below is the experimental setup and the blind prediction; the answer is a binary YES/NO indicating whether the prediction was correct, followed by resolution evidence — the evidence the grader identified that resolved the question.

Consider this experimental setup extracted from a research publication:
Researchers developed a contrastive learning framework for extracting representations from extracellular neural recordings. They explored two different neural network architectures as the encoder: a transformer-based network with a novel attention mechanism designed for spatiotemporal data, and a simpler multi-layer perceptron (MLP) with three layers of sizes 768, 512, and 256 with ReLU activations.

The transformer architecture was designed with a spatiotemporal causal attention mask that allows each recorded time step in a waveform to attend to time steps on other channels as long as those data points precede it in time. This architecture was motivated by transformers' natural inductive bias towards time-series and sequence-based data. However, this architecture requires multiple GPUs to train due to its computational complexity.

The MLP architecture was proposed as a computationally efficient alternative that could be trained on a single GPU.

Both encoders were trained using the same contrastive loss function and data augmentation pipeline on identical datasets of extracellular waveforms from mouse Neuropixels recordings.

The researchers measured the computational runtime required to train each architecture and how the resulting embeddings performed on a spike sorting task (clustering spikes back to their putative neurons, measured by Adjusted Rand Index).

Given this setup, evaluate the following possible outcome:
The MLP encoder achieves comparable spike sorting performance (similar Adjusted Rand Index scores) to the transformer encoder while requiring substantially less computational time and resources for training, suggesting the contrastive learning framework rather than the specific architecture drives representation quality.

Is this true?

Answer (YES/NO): NO